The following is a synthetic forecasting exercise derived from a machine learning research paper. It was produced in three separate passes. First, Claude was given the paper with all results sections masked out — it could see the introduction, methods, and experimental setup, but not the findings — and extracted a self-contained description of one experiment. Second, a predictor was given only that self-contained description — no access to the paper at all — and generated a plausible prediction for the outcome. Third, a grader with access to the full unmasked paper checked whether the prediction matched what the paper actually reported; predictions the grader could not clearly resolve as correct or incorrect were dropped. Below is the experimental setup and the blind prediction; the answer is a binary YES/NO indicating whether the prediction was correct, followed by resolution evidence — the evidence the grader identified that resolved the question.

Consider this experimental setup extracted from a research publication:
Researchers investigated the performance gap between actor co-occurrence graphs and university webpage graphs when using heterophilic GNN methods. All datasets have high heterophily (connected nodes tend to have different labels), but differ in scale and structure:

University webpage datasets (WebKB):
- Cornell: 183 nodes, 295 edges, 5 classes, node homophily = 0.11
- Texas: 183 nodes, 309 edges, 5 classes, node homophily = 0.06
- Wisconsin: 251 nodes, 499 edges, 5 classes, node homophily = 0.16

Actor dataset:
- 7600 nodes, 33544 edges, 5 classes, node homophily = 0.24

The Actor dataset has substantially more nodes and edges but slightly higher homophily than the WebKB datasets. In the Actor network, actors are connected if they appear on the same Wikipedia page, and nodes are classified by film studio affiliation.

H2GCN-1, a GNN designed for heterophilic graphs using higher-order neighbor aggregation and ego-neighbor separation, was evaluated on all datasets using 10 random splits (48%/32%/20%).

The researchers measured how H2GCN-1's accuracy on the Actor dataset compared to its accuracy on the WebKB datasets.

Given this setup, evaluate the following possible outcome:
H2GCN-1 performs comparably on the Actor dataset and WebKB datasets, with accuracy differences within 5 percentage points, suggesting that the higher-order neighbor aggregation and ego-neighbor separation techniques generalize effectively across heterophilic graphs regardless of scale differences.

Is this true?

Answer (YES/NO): NO